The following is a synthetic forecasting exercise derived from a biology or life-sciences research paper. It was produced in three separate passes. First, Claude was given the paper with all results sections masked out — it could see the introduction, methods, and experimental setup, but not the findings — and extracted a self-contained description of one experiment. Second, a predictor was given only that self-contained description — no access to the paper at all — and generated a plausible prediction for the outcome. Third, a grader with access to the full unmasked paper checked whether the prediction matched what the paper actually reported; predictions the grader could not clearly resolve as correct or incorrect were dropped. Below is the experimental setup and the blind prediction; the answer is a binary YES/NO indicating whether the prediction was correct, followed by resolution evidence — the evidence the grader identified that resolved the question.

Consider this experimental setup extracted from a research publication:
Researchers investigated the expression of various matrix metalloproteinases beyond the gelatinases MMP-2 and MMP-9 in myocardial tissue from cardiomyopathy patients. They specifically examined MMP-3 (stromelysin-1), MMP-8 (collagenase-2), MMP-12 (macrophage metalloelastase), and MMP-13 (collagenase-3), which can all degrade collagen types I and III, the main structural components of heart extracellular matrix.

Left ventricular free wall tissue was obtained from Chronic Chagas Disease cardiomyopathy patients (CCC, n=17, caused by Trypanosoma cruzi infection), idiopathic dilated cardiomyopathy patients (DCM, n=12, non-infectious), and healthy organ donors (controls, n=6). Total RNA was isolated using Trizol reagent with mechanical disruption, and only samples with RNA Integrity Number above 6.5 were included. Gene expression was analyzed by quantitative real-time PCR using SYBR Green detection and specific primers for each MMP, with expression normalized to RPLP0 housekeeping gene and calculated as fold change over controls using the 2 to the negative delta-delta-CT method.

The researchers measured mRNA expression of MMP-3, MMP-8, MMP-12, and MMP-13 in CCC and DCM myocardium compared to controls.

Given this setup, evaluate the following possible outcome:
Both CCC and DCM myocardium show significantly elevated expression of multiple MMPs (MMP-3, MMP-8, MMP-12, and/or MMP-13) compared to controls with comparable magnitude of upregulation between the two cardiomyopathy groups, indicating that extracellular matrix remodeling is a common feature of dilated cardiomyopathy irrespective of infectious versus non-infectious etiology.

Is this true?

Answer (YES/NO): NO